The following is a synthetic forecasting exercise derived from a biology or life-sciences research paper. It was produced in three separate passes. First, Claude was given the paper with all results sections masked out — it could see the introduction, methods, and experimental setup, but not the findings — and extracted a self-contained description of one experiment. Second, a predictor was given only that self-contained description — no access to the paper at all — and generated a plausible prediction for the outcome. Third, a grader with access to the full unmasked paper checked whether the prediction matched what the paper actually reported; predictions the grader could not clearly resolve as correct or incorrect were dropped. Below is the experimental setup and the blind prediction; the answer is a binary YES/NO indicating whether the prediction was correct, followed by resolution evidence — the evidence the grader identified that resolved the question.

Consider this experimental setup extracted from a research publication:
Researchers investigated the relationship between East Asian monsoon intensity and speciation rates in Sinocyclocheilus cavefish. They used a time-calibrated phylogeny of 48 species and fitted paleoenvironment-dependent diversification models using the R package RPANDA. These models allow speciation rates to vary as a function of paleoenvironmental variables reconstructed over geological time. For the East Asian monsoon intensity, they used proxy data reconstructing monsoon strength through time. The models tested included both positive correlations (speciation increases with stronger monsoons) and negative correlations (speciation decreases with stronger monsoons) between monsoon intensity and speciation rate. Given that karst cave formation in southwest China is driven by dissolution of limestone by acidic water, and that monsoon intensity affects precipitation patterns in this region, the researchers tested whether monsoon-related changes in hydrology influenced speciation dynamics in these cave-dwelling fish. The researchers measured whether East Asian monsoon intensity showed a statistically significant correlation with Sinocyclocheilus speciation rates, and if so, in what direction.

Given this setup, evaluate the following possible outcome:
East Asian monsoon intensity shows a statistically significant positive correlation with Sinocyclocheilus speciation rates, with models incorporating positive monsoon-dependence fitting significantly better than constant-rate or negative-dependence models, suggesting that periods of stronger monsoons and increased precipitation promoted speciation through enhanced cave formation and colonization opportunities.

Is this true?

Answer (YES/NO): NO